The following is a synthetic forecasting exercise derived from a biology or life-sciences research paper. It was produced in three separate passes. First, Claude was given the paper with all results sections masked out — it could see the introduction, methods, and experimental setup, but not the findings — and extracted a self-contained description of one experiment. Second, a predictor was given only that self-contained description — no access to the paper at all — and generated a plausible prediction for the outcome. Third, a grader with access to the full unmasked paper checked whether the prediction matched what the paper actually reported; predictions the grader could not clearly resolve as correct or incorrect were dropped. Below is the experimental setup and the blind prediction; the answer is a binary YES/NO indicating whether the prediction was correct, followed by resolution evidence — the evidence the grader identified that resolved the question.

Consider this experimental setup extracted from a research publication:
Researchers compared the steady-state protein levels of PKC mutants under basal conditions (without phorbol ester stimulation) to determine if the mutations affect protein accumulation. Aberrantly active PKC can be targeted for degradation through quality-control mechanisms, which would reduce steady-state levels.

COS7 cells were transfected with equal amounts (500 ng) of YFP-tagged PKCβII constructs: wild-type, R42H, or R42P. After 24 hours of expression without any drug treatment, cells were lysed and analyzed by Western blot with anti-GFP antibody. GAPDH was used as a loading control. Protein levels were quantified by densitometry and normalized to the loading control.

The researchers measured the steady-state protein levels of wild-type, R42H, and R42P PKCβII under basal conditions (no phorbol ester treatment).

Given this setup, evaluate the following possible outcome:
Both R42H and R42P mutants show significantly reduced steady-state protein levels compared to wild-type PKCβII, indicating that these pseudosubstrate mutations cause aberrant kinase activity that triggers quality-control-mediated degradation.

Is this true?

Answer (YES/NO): NO